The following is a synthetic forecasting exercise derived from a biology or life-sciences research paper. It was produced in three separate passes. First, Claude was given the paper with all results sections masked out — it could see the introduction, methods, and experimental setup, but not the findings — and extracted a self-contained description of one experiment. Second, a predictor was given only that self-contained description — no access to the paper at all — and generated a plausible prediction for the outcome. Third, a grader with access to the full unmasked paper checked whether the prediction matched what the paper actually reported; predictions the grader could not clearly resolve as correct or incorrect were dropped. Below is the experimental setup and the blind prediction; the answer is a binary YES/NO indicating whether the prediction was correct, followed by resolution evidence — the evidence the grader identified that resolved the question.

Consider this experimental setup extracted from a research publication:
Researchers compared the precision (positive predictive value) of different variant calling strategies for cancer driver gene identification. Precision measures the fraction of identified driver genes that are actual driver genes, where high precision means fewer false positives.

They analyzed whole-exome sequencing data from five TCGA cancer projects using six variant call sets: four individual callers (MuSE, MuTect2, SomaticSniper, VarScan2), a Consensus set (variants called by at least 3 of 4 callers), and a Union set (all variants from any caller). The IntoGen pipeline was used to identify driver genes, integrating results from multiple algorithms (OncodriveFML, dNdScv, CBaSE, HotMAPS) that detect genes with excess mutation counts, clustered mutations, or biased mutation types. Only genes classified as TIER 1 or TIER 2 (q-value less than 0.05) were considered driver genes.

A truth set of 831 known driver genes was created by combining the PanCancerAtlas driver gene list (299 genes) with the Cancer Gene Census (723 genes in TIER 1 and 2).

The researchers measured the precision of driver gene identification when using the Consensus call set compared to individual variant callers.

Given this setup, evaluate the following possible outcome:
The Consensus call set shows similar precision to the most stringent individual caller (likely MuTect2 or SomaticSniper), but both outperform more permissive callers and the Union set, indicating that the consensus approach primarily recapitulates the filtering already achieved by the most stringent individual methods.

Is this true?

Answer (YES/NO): NO